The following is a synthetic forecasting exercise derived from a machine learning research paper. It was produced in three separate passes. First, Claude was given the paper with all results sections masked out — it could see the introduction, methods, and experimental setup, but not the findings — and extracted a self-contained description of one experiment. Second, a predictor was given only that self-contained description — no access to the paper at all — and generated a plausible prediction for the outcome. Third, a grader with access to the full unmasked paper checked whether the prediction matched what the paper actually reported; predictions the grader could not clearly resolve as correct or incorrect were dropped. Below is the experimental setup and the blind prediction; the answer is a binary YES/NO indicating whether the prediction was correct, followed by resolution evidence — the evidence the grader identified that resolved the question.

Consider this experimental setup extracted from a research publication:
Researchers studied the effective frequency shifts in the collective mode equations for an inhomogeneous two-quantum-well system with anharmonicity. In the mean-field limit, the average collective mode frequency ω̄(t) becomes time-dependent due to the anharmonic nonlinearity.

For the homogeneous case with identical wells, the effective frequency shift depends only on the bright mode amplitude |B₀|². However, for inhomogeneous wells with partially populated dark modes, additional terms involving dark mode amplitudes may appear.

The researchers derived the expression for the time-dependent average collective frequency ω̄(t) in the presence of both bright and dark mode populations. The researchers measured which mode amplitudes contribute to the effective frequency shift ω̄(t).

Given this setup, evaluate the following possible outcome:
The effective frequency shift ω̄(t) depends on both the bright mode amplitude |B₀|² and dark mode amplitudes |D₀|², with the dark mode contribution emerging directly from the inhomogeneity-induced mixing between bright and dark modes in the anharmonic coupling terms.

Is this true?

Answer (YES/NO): YES